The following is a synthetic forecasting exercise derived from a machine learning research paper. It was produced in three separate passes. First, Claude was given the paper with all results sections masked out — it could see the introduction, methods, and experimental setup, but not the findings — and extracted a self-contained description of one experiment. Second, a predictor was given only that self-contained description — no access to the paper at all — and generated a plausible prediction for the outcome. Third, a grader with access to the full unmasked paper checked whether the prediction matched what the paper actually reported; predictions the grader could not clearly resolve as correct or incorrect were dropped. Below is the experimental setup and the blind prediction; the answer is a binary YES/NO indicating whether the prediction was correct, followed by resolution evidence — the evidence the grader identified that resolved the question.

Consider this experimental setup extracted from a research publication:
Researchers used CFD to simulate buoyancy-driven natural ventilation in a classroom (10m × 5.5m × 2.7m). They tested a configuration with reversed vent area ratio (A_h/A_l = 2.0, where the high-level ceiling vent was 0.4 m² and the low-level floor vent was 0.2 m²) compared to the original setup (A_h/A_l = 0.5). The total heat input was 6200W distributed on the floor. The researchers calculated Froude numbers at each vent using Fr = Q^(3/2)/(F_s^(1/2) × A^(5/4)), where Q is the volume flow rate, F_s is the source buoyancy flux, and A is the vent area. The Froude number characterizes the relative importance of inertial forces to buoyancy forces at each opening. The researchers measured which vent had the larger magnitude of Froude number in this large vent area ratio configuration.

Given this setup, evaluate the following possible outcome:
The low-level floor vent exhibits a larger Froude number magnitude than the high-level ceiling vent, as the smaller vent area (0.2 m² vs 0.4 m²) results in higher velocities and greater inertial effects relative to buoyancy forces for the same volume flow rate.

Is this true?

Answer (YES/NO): YES